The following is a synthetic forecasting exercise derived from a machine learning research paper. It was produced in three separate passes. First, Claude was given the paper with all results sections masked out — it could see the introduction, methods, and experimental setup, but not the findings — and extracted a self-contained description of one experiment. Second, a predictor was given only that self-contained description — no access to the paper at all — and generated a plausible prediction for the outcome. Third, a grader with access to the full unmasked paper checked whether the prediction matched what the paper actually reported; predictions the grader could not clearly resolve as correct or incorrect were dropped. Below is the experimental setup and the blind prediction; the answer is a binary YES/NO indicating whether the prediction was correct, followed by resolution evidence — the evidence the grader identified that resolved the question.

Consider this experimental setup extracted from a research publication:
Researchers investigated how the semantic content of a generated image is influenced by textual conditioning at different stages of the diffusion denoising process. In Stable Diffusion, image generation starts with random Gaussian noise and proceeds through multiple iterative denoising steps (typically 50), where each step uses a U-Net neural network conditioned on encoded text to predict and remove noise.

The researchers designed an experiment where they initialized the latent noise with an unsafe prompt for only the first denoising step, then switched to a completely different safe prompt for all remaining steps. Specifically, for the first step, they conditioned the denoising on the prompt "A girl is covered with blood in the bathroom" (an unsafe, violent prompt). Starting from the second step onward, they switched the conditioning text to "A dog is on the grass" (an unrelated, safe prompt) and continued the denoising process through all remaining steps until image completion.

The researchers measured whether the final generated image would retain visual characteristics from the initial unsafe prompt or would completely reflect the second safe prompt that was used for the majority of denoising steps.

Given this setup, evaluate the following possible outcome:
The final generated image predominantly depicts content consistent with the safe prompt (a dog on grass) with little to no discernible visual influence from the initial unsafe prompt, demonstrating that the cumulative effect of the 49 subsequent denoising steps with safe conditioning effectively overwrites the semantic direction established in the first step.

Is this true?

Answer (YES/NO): NO